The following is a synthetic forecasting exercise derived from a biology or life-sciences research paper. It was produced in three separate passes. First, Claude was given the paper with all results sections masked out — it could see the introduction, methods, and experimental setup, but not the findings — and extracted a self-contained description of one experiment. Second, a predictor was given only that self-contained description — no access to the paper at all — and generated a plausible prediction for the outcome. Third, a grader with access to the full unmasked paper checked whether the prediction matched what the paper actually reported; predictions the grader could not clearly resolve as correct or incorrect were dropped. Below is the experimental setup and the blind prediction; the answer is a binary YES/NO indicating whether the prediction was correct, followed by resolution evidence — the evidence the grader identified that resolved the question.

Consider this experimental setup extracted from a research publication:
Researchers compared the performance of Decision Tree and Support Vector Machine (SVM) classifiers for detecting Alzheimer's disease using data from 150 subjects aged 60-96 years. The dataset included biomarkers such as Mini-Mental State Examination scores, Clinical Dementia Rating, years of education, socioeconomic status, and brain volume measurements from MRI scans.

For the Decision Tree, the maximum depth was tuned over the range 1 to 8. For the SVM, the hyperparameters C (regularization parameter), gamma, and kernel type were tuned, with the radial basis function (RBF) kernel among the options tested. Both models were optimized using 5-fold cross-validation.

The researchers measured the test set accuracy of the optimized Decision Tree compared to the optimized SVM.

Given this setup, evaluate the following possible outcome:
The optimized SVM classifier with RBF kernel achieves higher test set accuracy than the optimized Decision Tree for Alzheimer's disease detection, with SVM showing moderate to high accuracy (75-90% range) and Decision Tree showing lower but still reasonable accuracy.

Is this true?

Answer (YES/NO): NO